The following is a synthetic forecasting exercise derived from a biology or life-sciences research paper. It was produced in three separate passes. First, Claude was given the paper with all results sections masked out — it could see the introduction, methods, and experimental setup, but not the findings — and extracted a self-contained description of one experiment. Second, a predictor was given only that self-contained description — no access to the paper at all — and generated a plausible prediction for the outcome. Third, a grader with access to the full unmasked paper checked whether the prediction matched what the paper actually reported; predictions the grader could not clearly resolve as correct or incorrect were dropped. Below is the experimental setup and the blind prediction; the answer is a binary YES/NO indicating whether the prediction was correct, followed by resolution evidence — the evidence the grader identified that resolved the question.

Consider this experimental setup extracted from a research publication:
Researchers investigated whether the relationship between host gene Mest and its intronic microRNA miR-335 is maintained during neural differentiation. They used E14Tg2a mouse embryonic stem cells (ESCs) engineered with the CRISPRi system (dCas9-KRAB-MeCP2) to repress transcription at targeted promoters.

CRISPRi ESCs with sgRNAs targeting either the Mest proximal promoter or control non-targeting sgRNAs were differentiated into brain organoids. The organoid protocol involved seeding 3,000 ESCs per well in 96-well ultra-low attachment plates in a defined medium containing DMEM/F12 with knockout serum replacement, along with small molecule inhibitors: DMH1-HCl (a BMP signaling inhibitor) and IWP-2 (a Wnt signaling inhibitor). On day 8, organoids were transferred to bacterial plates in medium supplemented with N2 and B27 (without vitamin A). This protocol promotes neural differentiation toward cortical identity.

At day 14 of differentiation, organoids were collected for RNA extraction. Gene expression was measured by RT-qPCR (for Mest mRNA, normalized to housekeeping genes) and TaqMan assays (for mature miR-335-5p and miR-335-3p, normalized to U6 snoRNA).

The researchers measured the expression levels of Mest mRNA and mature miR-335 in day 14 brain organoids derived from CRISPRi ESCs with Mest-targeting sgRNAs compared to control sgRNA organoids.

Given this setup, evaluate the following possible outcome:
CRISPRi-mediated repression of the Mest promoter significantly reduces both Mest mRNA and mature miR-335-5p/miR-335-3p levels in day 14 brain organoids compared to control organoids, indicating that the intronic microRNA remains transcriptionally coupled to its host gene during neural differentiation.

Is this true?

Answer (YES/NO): YES